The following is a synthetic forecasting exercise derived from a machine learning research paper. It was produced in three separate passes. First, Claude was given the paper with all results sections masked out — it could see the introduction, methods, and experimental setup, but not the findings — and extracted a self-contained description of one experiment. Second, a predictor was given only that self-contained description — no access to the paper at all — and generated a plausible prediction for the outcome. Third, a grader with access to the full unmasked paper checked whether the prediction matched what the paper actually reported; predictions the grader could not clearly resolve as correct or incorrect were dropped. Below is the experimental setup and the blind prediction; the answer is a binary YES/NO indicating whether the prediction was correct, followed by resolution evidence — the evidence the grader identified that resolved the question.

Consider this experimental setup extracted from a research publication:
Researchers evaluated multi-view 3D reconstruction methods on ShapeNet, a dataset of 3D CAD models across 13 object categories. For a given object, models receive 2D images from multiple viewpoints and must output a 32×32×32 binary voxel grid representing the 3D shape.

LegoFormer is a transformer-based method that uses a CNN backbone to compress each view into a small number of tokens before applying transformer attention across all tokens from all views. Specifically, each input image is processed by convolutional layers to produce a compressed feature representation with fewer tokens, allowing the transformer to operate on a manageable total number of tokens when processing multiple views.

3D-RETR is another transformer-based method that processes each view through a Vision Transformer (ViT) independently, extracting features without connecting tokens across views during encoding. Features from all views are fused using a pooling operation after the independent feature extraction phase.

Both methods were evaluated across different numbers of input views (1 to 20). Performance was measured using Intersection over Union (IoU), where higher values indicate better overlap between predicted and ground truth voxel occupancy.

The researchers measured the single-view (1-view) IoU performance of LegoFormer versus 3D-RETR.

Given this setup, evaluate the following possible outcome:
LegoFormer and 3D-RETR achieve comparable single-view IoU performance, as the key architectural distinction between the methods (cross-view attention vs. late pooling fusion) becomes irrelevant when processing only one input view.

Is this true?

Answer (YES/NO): NO